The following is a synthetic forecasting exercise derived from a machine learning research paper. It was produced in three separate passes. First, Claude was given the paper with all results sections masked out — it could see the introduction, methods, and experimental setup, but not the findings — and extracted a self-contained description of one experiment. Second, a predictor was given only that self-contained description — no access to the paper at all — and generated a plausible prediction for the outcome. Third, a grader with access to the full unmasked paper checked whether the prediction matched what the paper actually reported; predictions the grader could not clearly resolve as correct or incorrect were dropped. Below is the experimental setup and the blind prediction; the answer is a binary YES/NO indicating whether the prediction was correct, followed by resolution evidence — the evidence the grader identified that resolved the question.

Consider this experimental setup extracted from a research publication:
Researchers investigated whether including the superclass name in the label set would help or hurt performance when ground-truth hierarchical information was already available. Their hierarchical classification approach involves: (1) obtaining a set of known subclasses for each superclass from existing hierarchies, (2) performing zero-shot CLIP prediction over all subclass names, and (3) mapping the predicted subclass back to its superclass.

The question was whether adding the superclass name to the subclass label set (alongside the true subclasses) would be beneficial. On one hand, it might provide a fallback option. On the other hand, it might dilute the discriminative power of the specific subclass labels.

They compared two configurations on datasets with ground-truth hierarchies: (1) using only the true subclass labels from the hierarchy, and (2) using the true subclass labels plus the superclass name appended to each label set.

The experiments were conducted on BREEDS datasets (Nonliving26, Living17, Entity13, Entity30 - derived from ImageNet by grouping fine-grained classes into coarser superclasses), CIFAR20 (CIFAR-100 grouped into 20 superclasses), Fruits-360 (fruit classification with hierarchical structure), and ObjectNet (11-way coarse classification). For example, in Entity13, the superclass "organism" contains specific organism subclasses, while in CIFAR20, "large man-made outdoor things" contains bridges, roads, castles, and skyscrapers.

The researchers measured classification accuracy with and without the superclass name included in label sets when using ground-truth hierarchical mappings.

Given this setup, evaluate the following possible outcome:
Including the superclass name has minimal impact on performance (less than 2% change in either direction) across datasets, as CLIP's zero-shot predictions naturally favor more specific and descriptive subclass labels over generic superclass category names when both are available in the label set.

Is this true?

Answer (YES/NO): NO